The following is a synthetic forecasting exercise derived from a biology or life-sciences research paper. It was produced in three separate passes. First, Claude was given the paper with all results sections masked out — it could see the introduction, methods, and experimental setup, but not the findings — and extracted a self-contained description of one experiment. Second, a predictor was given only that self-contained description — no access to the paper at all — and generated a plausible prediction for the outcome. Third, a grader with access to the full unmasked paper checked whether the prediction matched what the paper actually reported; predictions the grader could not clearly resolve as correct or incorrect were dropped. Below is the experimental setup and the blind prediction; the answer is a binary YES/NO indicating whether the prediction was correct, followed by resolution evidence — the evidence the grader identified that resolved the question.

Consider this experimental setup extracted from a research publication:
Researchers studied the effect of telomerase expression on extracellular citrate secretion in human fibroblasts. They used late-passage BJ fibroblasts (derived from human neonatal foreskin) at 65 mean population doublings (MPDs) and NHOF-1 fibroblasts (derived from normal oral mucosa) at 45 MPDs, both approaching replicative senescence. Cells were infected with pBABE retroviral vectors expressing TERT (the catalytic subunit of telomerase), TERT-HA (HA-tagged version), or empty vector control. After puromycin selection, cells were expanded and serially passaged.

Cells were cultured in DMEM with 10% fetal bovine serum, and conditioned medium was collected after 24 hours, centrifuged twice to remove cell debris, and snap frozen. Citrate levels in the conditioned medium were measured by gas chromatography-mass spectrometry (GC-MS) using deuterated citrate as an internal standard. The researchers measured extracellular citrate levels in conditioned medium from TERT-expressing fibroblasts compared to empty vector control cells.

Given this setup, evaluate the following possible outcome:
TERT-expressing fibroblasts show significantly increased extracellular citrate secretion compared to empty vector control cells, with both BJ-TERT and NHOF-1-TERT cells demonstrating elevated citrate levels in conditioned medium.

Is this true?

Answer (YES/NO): NO